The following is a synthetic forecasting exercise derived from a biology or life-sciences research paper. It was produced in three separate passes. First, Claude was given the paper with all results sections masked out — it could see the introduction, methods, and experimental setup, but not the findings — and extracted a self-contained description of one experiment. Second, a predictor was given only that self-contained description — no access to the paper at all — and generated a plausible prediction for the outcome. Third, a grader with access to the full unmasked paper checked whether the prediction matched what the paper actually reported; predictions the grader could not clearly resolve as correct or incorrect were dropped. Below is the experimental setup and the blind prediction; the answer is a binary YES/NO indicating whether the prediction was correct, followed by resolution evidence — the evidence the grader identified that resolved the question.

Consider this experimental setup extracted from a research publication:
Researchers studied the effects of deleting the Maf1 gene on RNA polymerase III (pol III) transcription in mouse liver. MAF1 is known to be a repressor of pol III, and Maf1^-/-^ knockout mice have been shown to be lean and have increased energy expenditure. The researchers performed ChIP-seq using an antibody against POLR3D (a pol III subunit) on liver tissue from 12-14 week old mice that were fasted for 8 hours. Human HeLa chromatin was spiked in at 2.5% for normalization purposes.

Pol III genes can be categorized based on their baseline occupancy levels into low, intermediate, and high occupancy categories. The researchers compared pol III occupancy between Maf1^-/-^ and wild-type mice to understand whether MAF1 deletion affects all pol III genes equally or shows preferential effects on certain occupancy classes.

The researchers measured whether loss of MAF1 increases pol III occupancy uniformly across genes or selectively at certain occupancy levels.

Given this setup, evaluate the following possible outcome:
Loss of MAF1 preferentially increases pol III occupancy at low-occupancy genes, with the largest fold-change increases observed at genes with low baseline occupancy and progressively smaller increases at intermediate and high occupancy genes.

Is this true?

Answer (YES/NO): NO